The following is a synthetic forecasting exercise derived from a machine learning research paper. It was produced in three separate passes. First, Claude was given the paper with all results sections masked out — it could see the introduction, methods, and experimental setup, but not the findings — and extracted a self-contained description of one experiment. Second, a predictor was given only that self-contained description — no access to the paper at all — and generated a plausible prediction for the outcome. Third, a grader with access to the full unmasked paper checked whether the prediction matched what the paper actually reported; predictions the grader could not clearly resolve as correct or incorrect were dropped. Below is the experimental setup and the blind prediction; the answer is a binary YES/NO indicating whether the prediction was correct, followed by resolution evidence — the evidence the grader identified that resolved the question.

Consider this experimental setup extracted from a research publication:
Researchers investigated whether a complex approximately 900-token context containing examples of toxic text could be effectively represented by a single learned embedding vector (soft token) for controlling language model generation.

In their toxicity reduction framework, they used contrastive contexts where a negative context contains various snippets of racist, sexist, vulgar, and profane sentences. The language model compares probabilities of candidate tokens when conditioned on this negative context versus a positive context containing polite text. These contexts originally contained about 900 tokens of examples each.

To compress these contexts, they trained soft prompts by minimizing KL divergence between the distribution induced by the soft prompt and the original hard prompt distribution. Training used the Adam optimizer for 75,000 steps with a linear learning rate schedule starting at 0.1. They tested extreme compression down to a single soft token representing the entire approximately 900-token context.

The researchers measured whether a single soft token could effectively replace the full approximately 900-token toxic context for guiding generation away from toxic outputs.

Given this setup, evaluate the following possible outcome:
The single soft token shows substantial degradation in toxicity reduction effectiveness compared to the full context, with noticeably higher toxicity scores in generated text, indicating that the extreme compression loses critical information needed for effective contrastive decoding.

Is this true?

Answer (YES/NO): NO